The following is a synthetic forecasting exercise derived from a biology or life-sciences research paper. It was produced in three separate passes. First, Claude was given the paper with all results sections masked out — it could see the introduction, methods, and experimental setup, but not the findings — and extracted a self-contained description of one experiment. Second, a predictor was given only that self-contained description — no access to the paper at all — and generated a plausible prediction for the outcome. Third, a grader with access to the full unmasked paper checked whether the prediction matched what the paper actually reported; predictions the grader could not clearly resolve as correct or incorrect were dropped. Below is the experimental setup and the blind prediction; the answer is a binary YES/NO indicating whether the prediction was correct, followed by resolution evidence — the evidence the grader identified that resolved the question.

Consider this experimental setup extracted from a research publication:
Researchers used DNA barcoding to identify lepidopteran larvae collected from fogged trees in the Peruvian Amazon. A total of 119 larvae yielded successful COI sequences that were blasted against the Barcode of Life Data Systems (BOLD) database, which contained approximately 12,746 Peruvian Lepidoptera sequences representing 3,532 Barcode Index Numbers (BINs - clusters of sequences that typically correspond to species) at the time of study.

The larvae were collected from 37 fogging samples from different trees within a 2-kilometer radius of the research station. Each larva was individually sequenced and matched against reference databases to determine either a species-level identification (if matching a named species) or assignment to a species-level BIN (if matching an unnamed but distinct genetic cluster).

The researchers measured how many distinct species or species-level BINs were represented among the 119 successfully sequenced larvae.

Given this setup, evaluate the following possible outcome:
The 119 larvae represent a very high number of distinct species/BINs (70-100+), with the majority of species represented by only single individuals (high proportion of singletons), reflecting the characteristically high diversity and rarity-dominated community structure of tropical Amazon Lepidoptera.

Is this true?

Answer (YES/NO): YES